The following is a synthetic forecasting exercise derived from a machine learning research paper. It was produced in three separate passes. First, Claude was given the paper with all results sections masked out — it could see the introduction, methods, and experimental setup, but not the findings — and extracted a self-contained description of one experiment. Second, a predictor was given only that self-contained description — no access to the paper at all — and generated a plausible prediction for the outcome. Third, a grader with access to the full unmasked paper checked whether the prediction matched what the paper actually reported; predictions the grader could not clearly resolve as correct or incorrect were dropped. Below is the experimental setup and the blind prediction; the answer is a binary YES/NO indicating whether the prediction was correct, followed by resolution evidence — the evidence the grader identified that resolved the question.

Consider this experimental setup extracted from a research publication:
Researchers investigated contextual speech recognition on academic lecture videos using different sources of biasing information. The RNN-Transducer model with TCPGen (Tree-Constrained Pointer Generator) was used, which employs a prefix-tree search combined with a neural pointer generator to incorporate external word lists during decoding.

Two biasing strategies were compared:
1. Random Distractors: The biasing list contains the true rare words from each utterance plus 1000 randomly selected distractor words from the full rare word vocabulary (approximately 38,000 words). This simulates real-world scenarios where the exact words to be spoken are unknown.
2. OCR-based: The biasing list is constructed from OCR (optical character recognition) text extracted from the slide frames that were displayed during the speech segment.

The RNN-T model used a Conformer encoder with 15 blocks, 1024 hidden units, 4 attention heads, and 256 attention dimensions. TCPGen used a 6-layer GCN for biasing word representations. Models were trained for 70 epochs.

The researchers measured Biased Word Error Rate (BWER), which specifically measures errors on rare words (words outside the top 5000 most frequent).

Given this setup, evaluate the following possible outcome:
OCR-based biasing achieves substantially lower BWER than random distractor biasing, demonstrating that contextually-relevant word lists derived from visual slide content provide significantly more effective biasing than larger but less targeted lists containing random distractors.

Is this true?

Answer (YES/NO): YES